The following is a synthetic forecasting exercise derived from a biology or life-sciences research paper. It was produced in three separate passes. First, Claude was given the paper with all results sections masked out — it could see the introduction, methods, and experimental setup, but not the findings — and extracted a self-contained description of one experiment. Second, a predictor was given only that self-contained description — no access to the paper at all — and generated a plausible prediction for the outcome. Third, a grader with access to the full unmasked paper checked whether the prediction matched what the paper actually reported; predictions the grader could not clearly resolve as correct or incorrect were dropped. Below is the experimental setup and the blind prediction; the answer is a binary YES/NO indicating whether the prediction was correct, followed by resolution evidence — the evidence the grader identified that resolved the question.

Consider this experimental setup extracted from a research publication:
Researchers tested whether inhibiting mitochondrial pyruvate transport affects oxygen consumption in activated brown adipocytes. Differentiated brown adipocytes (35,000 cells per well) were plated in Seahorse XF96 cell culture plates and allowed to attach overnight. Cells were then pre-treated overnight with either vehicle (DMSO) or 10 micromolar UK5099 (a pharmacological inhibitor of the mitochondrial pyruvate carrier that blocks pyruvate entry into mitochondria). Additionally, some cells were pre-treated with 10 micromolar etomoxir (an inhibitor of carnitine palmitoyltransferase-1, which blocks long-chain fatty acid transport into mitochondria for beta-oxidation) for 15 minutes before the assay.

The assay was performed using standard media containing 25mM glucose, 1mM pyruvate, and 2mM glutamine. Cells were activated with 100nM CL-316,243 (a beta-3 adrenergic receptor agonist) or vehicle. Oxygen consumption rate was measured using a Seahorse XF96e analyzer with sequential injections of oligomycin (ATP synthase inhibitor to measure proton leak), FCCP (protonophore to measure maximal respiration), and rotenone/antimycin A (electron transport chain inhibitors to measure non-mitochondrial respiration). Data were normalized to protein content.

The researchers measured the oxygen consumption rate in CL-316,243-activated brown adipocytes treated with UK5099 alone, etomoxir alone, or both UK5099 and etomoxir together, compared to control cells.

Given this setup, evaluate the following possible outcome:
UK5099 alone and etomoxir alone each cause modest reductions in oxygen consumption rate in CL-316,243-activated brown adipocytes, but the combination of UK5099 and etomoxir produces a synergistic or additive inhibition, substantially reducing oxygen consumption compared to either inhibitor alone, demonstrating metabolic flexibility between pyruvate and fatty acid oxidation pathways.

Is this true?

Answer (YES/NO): NO